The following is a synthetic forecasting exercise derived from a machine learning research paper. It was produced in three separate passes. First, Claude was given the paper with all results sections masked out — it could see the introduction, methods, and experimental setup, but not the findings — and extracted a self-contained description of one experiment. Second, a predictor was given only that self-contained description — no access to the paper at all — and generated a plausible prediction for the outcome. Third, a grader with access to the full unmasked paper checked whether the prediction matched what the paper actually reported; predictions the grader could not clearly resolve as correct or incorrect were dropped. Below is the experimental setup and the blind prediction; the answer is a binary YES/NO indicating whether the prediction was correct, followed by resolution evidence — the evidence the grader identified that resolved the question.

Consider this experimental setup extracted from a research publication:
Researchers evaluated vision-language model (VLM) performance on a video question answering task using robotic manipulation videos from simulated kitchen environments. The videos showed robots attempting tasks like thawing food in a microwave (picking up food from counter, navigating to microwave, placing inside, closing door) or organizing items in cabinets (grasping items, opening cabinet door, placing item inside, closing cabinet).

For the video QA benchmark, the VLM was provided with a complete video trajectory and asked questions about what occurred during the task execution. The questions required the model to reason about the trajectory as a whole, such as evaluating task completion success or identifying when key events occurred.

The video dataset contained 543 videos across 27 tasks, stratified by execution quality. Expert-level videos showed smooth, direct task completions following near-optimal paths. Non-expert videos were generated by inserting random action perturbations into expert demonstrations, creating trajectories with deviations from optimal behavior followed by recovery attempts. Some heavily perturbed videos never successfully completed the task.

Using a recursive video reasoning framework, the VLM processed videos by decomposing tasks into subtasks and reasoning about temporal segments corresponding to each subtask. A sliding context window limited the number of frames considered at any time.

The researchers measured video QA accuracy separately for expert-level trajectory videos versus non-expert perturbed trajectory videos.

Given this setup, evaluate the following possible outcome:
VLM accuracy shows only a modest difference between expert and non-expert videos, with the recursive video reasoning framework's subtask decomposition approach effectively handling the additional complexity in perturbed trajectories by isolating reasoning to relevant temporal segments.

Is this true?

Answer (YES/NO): YES